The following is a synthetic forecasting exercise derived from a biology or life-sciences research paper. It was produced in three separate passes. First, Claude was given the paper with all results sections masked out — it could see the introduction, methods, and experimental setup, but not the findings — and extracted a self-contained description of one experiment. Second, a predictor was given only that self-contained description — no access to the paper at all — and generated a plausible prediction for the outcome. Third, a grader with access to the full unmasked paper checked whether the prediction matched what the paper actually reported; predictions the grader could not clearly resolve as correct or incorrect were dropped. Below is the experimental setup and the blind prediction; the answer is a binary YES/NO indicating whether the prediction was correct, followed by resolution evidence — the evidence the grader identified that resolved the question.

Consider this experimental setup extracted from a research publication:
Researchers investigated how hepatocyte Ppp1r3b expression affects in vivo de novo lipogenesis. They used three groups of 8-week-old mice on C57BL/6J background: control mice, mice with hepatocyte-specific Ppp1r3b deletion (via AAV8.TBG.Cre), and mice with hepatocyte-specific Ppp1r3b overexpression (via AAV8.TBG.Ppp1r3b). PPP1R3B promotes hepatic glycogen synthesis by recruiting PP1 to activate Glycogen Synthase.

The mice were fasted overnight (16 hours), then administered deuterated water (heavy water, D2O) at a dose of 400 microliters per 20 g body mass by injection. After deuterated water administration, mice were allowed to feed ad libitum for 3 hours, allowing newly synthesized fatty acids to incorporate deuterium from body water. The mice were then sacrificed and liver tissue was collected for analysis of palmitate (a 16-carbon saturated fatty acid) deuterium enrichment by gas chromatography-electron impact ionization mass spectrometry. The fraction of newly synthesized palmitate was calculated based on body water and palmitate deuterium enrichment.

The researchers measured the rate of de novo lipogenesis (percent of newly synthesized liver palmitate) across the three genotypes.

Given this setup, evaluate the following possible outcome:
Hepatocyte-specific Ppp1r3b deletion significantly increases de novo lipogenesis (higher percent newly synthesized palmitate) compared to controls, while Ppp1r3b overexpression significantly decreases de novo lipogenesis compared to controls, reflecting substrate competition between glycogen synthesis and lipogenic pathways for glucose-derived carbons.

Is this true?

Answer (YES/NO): NO